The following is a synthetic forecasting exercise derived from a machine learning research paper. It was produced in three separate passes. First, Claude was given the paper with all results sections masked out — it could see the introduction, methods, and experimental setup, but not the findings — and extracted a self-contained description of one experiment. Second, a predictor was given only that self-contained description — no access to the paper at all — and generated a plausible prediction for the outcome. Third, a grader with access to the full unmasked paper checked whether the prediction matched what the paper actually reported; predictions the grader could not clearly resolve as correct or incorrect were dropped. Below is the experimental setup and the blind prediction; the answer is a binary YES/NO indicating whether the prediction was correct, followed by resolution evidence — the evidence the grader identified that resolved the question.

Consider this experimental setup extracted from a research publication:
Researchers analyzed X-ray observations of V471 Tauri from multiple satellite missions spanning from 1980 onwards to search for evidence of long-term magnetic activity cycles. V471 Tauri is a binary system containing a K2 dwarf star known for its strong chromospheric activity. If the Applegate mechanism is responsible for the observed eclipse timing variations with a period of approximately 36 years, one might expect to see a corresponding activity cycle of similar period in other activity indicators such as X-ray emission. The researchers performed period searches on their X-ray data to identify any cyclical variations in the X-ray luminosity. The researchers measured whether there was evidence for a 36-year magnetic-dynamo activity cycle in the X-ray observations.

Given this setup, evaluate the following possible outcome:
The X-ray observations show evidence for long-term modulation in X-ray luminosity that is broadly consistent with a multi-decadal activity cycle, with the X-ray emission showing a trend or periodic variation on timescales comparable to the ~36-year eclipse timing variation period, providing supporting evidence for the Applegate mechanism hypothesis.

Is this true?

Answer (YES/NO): NO